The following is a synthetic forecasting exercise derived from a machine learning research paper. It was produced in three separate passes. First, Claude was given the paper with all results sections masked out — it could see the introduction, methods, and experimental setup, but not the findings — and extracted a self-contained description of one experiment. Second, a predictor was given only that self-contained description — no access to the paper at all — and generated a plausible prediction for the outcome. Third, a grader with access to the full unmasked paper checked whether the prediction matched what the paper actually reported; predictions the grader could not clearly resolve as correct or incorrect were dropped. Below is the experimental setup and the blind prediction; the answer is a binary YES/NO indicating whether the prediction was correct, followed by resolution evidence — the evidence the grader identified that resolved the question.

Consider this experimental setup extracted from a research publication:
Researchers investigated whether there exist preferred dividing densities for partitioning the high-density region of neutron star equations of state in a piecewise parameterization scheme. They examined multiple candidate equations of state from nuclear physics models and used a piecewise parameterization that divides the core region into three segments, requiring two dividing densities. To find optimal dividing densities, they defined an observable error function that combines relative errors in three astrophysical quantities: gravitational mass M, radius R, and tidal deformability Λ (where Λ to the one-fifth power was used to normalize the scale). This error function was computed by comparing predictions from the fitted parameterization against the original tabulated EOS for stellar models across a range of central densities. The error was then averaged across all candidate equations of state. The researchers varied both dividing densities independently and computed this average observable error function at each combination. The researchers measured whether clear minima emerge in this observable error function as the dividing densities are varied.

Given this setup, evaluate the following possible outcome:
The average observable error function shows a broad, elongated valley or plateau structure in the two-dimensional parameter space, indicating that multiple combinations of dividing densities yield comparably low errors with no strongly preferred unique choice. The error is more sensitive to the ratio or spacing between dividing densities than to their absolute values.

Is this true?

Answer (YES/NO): NO